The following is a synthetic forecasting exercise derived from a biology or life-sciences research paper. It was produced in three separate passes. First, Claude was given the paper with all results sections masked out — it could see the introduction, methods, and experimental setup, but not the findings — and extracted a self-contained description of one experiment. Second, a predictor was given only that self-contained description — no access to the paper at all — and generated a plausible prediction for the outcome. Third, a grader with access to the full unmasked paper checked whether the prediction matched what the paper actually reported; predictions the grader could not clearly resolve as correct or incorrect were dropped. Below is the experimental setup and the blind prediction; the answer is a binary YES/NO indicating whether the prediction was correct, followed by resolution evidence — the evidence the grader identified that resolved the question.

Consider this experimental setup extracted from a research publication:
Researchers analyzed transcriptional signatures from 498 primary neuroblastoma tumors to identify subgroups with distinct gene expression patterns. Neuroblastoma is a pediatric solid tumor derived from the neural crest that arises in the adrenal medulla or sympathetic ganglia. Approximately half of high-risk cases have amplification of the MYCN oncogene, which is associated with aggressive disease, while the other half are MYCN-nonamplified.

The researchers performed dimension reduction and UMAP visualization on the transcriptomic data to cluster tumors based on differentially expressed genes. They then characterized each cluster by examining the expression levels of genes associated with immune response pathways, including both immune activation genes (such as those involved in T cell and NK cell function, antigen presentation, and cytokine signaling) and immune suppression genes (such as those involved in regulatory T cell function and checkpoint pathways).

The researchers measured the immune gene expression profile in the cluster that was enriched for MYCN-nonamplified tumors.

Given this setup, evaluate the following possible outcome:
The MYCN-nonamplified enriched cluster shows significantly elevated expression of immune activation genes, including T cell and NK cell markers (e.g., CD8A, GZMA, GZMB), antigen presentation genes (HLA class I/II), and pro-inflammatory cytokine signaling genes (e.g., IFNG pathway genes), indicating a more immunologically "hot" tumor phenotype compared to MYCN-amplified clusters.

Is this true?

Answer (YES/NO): YES